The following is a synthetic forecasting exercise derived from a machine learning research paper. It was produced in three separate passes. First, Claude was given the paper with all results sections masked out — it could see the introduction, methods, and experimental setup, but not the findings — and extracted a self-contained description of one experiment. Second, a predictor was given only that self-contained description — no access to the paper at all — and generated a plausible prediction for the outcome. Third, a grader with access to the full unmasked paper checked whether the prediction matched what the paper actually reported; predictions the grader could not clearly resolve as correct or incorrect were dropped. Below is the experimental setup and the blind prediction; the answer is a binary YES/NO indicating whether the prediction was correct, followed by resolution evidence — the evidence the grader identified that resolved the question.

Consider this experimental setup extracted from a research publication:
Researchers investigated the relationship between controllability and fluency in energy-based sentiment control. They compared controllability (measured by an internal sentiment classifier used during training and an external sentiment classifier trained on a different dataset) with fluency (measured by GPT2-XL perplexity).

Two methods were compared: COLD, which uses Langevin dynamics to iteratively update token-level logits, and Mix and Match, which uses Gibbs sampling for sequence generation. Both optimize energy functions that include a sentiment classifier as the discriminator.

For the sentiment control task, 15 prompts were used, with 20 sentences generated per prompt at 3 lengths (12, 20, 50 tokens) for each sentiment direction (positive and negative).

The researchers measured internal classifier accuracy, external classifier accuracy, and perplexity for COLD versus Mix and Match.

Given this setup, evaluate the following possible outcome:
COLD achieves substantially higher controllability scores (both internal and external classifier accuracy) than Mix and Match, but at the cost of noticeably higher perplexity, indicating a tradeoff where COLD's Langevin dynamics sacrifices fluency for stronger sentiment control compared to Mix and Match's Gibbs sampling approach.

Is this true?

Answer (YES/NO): NO